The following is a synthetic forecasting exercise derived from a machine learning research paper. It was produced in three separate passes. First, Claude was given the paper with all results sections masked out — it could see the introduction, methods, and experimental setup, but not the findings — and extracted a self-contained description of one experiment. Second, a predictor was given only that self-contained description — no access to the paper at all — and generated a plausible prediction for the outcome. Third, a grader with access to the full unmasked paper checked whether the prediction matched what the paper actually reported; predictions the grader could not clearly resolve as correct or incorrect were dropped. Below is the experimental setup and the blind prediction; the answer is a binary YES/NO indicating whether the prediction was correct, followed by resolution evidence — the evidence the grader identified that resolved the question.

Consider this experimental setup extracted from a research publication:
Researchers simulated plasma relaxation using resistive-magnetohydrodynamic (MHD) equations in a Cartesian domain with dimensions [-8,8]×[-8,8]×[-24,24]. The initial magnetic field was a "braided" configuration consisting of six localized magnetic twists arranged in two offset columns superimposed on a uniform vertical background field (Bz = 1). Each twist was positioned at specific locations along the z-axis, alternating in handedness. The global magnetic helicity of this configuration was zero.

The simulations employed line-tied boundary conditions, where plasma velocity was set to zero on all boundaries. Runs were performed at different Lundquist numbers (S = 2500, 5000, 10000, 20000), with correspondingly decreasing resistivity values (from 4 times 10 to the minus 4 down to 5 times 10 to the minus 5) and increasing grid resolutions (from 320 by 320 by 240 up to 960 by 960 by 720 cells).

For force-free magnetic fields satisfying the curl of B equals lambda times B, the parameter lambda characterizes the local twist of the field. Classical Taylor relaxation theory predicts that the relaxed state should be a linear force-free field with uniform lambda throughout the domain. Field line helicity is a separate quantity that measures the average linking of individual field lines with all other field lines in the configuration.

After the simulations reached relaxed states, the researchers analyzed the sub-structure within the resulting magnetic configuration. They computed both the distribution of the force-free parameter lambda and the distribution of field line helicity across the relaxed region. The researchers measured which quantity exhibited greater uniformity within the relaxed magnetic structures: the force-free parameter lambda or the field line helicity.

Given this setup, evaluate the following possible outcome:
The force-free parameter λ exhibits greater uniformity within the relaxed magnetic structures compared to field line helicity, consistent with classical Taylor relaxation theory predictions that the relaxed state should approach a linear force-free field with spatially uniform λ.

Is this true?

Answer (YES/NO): NO